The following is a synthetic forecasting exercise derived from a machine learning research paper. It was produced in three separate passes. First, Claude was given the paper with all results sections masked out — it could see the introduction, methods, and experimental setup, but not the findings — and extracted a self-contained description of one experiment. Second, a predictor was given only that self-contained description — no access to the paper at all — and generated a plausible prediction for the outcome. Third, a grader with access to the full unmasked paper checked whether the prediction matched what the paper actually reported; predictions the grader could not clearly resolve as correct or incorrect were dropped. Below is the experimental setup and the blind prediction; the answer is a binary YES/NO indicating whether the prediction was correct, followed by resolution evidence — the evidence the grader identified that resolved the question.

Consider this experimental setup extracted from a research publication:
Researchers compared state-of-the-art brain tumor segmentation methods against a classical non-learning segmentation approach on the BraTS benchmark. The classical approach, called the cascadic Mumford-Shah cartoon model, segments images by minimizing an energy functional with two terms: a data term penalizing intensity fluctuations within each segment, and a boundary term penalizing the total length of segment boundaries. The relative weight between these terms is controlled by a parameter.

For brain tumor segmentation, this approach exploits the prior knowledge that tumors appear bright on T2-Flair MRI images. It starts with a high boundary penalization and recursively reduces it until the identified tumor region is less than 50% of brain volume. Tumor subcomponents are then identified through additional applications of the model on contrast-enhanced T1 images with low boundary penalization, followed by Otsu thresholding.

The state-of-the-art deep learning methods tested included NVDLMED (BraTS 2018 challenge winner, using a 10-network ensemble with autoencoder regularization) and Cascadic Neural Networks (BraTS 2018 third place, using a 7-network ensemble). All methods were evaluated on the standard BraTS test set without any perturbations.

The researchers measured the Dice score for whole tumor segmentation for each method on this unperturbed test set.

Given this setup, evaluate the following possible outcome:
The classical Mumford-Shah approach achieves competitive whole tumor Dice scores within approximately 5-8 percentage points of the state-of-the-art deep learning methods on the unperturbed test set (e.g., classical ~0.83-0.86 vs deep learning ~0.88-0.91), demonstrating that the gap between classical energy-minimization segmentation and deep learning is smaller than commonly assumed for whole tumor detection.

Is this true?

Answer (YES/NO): YES